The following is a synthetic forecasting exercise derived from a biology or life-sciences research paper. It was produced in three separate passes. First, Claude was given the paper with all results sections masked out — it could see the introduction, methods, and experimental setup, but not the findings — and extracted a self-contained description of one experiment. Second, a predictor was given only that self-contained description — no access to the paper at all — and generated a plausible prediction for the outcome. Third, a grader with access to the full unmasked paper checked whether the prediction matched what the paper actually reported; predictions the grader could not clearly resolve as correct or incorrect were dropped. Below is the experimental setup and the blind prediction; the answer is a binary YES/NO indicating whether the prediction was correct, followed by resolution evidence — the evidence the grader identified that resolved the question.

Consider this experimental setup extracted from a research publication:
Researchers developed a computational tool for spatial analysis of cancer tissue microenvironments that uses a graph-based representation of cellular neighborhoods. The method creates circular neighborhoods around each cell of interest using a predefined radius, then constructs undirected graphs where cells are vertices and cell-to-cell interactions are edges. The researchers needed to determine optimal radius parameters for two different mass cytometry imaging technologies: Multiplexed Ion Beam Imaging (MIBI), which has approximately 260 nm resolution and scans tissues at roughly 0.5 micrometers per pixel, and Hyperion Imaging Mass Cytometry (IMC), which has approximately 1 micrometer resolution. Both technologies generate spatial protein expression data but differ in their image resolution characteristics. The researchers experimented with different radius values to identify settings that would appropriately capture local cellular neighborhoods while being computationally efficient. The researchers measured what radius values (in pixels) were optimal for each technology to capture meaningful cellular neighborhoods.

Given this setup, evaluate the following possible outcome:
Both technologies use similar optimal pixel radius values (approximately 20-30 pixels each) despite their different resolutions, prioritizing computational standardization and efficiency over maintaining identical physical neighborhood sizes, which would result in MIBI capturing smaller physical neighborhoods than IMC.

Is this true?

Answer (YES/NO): NO